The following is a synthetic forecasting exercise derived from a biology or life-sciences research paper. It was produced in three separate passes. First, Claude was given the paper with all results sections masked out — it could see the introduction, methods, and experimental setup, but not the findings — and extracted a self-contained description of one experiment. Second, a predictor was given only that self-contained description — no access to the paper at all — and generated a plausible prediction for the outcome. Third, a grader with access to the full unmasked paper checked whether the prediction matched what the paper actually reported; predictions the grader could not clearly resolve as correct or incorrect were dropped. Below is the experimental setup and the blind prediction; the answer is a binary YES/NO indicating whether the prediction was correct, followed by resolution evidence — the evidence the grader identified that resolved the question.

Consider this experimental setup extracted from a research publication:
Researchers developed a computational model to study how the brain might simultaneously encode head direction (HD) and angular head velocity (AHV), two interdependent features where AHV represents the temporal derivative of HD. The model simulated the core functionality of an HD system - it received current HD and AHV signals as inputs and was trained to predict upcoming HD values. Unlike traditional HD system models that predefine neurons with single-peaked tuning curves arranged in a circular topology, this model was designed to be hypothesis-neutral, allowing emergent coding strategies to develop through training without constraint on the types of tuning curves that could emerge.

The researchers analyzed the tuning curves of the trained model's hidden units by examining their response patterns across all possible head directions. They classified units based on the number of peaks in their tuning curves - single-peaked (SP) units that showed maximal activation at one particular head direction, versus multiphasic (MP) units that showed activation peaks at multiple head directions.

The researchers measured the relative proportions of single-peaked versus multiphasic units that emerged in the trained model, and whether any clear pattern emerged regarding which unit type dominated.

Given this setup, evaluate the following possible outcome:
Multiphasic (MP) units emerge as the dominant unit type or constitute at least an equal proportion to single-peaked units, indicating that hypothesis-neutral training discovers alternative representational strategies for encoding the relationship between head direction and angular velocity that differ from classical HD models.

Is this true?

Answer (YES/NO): NO